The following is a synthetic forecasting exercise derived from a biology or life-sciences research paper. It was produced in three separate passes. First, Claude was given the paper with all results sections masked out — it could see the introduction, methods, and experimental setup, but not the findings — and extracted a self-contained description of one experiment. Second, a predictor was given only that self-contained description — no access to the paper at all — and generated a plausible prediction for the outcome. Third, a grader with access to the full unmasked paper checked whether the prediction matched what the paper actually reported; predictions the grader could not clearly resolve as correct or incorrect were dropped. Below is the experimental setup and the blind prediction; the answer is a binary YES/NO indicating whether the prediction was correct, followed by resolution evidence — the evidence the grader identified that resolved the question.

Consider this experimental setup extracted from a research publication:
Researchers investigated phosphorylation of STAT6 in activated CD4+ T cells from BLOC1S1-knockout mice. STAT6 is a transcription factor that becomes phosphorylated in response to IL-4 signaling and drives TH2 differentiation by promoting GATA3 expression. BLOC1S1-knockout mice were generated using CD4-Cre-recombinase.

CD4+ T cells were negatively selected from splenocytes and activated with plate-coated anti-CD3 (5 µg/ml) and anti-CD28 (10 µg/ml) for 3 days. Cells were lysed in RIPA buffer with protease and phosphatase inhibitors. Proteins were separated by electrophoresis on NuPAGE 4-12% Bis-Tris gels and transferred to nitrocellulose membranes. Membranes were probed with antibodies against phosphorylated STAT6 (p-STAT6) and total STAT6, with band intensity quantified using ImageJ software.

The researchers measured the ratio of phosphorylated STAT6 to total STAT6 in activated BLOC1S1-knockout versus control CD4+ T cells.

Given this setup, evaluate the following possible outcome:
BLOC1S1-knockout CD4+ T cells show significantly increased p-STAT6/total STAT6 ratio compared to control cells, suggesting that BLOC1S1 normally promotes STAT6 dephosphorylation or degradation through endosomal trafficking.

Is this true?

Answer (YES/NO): YES